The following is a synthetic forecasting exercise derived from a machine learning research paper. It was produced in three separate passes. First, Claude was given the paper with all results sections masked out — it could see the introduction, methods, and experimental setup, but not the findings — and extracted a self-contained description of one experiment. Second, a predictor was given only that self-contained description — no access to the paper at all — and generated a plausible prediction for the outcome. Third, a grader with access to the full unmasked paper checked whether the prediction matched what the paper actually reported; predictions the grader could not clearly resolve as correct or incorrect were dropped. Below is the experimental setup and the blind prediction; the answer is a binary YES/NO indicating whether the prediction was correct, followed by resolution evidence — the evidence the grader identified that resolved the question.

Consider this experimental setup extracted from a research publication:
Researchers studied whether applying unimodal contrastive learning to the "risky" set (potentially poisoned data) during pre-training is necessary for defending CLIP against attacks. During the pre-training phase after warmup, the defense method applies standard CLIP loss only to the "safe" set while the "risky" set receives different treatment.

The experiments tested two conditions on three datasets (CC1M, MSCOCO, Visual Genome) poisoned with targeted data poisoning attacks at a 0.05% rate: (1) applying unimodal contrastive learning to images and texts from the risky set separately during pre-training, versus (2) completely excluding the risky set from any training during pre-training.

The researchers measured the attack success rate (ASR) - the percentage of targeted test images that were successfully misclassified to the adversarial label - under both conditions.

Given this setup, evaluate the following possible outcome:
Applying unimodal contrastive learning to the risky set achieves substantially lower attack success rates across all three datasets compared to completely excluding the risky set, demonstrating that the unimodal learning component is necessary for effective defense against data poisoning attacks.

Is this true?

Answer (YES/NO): YES